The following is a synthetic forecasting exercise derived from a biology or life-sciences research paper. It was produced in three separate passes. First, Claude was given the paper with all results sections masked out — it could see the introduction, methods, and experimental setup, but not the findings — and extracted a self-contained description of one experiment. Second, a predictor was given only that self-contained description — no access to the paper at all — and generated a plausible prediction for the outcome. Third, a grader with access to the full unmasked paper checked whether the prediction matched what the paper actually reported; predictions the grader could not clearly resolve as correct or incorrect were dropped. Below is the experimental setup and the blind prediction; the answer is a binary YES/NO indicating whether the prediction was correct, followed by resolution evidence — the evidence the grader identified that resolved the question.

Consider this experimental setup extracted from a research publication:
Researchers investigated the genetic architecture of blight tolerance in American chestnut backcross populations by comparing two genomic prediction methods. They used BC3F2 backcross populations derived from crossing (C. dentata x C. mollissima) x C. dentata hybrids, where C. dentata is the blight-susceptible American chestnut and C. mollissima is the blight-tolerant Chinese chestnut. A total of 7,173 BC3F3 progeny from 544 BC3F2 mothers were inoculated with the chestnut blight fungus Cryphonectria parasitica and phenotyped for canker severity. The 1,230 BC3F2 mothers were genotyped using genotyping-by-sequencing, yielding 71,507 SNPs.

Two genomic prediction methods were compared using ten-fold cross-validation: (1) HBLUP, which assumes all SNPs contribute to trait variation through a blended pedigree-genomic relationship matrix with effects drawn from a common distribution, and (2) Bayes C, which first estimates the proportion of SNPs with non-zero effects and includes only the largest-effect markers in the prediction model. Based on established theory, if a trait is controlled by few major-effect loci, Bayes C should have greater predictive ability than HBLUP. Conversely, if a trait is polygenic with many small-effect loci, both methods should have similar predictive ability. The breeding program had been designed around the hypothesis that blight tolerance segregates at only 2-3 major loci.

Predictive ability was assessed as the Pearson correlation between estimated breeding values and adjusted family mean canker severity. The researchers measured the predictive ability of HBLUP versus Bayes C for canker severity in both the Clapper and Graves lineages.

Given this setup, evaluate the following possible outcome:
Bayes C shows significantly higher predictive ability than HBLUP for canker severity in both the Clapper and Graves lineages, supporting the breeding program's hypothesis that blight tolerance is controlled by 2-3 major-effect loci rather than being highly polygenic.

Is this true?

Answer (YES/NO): NO